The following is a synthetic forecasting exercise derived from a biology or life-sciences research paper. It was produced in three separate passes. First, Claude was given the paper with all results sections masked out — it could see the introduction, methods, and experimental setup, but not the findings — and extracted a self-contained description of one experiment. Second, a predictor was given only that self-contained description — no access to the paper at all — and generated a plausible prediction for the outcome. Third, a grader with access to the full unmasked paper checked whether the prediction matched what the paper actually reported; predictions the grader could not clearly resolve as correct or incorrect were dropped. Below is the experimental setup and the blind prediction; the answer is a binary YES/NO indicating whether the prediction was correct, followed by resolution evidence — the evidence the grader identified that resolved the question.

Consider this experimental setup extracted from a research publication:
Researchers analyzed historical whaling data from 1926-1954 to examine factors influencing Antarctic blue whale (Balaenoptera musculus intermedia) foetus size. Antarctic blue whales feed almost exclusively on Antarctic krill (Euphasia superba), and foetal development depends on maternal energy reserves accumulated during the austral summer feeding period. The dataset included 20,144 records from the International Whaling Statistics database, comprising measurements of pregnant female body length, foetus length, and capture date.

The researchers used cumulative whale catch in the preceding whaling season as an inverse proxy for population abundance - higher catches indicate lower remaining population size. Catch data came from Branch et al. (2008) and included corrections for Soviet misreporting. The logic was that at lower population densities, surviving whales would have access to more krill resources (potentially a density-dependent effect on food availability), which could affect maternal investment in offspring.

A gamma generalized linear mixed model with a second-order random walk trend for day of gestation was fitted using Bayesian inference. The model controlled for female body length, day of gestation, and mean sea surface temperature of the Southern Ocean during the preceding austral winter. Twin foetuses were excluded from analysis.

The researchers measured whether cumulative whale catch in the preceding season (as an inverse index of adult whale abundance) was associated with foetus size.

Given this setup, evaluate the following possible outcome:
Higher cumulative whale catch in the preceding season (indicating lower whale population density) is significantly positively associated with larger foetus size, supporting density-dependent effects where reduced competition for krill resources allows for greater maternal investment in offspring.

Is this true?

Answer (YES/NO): NO